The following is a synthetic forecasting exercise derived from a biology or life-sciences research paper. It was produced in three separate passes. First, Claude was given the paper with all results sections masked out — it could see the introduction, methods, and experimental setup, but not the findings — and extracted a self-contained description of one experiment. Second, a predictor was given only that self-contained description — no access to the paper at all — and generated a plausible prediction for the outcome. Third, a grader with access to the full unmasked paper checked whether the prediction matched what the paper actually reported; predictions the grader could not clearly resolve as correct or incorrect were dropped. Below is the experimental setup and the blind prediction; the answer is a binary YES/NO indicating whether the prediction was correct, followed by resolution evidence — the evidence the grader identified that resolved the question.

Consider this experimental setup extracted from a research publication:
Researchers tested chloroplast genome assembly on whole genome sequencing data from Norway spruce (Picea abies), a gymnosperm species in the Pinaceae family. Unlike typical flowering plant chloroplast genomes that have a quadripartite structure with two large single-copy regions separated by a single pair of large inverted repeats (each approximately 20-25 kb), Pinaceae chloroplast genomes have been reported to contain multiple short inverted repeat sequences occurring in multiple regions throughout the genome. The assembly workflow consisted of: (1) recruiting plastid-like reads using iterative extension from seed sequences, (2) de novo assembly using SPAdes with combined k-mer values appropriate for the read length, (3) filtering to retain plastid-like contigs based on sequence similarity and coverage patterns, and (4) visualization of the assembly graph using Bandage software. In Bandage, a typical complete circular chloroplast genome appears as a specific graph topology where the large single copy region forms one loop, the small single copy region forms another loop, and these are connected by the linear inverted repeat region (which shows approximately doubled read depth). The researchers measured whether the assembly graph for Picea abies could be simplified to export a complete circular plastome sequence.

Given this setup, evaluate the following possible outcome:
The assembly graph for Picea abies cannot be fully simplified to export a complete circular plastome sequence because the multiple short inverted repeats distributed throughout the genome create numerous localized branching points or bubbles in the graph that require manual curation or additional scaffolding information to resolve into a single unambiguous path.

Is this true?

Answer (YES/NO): YES